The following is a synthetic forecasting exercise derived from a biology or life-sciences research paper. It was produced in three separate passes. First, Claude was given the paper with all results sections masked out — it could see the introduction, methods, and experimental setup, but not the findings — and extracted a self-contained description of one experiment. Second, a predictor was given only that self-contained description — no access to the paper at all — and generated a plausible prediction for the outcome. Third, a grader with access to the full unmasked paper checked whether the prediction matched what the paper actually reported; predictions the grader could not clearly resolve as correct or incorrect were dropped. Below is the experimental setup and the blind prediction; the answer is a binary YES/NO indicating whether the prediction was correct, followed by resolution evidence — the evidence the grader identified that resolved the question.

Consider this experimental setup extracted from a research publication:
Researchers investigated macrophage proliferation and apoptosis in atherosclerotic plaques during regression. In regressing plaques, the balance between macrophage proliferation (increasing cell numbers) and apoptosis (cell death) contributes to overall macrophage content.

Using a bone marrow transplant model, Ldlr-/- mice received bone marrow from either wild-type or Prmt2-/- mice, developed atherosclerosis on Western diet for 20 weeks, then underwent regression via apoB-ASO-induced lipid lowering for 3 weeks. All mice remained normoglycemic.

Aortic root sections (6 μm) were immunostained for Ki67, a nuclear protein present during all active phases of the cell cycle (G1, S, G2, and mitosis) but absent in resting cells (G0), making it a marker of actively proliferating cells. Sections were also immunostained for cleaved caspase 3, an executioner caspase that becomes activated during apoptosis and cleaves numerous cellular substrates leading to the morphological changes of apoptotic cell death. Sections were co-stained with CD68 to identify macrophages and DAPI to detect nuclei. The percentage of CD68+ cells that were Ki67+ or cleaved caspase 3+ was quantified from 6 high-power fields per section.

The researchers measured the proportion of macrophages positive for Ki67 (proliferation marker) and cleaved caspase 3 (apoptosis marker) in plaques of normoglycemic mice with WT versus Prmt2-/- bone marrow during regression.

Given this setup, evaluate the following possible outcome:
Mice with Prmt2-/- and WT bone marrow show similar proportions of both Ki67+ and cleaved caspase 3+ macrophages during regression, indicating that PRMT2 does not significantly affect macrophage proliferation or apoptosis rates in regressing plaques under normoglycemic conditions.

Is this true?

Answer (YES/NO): NO